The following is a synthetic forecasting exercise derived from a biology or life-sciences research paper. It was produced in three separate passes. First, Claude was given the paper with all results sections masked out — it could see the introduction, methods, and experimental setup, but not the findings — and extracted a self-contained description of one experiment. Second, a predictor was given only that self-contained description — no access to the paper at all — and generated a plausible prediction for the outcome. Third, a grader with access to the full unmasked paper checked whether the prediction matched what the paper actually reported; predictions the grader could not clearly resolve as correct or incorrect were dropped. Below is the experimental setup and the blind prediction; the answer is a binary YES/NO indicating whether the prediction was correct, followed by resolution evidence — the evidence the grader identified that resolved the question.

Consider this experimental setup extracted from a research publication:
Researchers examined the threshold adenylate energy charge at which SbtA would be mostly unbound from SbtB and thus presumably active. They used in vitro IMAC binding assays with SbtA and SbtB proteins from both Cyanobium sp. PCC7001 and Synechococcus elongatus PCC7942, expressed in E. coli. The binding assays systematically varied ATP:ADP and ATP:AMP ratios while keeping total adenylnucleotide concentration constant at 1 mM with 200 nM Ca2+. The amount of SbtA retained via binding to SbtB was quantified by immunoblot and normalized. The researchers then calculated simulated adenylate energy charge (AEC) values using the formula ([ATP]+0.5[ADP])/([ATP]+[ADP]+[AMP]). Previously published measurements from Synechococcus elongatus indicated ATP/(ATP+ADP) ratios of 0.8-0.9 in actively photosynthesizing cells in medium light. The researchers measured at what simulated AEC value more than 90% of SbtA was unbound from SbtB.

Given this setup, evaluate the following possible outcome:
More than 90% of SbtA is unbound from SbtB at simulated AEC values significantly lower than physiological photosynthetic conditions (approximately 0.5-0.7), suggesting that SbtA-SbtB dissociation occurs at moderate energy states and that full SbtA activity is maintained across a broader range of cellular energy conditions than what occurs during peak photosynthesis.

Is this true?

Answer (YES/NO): NO